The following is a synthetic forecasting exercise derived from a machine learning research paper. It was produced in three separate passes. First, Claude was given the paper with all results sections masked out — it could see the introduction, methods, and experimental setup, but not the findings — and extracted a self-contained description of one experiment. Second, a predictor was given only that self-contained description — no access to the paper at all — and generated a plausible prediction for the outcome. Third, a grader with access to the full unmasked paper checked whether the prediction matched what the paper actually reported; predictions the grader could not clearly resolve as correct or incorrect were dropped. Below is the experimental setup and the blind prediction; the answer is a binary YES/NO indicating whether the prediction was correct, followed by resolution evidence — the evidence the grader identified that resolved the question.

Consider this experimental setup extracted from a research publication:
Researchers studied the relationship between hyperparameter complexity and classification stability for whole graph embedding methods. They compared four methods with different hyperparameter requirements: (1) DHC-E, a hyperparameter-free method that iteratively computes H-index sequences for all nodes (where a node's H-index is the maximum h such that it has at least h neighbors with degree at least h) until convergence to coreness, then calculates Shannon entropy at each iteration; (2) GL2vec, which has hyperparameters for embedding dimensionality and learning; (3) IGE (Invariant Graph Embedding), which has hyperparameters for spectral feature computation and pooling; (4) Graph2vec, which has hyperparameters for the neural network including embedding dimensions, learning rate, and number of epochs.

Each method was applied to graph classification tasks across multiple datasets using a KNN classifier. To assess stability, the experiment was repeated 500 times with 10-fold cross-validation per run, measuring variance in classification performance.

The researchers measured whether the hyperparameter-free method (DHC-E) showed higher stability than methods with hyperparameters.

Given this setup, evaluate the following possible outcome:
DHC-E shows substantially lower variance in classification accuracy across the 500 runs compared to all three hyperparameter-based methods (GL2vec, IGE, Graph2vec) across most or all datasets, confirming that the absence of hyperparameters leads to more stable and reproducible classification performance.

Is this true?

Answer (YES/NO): NO